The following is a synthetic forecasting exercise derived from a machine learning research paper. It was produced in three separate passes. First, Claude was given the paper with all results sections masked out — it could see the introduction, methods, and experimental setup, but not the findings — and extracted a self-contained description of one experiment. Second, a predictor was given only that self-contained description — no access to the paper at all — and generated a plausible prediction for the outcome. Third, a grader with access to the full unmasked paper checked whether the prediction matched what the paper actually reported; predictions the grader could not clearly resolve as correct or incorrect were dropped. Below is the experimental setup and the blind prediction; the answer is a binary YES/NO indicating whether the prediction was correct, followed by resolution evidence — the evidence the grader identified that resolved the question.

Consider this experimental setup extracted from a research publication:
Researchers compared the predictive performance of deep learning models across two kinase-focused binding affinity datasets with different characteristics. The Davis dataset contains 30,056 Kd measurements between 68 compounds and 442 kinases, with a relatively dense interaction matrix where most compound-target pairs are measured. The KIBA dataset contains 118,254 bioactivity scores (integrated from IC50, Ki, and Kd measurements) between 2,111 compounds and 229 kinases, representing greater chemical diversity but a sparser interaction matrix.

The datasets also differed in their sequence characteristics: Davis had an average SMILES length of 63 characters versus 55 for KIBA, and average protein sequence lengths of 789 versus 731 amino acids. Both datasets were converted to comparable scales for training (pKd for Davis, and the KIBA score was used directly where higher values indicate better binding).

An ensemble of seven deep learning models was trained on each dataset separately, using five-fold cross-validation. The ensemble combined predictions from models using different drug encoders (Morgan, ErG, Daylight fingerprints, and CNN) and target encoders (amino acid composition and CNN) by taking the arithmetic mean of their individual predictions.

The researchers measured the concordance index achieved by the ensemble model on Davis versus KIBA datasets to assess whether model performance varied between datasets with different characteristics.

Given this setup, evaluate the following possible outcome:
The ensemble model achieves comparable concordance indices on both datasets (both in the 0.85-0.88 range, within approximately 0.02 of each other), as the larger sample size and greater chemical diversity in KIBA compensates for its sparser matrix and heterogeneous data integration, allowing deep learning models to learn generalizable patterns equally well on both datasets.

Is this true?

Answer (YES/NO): NO